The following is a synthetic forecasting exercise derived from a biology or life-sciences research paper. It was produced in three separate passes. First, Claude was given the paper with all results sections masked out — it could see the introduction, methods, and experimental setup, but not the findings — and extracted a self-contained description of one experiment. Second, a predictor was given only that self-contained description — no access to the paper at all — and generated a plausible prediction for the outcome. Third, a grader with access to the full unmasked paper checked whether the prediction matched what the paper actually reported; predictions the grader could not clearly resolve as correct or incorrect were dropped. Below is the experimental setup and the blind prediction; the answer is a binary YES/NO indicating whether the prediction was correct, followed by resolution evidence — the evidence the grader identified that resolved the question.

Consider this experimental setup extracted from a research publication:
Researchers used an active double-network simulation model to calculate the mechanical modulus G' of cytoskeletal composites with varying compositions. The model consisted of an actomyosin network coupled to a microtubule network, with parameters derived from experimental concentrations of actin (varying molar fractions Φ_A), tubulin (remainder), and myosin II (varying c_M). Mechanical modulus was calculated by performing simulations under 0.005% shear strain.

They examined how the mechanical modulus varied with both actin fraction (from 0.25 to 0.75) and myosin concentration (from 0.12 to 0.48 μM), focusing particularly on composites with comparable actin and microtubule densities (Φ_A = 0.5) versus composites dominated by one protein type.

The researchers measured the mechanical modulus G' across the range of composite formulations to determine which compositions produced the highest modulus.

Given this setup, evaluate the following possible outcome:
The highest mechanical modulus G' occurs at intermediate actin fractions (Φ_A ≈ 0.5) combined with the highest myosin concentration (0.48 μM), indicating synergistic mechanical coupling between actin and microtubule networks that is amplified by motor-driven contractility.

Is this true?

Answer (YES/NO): NO